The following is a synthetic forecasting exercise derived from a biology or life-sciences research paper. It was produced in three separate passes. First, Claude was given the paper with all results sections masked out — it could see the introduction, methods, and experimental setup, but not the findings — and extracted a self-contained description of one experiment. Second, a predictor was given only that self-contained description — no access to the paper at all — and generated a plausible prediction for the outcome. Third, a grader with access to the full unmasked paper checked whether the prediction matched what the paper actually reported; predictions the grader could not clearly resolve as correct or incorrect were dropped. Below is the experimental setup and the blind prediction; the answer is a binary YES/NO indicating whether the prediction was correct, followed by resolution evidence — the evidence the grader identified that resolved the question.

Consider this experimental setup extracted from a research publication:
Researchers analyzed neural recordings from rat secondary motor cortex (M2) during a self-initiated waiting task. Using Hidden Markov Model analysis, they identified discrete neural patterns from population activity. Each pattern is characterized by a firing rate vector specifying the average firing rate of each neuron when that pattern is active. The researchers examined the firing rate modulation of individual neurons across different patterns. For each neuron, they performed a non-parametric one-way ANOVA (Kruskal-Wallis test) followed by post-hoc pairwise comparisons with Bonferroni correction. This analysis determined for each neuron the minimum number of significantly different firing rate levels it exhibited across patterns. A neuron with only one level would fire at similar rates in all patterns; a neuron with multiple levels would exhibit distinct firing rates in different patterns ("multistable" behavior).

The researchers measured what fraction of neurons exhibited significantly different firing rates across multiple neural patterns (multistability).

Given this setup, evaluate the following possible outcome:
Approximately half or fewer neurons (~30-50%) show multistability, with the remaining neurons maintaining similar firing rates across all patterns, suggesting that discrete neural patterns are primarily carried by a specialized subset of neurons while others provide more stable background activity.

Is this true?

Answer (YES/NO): NO